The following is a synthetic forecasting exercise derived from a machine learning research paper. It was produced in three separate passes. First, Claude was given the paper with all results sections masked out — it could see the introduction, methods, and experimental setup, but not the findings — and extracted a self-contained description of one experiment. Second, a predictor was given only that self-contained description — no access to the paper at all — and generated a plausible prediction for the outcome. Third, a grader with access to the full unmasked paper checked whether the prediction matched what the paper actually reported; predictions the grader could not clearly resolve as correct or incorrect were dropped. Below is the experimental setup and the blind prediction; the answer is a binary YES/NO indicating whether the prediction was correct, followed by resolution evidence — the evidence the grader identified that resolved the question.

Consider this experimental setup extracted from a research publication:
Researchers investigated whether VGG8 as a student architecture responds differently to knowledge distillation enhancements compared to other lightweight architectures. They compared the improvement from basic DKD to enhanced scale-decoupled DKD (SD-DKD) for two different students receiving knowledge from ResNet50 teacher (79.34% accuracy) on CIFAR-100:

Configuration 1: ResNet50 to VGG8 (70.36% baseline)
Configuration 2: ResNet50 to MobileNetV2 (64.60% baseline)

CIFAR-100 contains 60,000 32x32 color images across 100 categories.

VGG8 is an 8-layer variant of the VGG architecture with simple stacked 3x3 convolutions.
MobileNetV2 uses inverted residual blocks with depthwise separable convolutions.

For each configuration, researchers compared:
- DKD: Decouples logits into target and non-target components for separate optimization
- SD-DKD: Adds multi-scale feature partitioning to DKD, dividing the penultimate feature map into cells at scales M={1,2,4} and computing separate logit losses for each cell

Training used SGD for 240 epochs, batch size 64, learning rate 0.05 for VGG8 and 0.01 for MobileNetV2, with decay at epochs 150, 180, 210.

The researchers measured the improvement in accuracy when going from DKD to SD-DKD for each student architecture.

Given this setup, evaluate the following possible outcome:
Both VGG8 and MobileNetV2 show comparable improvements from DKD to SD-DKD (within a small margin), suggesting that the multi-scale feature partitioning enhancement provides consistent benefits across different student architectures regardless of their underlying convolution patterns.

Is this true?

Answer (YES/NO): NO